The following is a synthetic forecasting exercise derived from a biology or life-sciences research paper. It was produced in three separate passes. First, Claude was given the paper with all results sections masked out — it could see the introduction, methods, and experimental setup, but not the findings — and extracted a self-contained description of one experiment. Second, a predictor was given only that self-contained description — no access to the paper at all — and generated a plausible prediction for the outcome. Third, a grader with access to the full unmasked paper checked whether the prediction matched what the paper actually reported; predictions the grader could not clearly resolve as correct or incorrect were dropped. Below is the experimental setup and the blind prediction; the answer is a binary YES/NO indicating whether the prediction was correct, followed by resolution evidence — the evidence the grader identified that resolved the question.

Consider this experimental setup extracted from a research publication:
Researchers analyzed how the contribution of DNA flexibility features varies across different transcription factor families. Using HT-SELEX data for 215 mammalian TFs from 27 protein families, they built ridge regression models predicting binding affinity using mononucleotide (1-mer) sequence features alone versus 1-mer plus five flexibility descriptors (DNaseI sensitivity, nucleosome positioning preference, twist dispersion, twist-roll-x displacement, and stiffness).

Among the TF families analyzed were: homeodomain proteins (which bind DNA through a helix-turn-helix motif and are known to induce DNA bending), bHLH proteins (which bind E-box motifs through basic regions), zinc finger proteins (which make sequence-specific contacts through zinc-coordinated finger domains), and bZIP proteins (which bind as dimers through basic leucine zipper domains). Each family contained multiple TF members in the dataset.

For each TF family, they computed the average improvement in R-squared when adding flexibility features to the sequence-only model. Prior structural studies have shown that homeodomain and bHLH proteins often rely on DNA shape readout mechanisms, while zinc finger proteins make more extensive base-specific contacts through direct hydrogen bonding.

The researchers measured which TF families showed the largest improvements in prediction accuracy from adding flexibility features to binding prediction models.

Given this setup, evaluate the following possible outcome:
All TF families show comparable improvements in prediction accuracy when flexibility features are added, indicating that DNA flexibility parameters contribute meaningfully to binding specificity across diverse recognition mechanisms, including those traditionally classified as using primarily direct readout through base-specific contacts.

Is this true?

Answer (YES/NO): NO